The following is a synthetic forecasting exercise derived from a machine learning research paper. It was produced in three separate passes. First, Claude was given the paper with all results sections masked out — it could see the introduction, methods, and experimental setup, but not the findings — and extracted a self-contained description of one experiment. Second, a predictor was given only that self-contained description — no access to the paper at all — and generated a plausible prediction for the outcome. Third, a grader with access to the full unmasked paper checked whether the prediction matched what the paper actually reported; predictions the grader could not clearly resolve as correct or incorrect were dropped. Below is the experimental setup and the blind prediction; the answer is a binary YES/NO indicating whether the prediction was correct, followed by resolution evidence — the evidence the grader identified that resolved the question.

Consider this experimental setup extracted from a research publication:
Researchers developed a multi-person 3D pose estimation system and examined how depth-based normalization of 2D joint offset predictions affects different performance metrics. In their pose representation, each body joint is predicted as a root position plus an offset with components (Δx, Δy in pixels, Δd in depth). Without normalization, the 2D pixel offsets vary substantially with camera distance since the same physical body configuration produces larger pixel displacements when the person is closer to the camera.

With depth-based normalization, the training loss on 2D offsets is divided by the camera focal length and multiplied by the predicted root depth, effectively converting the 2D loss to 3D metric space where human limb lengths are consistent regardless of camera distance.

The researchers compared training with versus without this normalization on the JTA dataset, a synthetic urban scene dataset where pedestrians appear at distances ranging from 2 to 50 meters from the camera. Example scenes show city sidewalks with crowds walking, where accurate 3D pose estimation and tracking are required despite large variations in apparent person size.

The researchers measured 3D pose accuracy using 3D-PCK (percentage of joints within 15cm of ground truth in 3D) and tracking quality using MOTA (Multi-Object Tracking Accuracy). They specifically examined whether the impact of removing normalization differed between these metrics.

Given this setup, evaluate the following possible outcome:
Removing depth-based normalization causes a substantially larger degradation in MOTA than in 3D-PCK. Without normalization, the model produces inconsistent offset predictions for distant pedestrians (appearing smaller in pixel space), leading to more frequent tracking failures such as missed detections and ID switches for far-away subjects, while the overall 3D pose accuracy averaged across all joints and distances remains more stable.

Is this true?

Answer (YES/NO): NO